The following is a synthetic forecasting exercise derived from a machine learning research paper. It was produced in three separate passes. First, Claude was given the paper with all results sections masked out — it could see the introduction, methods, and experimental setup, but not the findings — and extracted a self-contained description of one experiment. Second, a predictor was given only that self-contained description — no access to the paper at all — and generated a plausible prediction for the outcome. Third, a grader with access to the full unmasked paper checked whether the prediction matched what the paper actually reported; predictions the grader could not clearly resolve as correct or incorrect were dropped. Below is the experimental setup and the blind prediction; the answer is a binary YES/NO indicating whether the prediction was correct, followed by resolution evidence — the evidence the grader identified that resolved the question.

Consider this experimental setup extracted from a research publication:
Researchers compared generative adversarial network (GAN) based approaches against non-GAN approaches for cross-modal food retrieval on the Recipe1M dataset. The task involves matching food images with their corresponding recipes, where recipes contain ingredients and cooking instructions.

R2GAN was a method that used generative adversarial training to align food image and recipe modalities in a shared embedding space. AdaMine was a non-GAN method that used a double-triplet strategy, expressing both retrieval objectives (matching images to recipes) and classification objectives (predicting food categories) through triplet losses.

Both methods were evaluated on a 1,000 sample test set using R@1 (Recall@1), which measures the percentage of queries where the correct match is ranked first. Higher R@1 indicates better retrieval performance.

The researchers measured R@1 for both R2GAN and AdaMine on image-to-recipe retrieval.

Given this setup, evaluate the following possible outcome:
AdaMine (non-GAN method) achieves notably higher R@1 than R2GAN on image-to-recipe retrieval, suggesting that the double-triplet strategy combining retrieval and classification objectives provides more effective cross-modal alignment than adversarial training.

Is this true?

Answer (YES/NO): NO